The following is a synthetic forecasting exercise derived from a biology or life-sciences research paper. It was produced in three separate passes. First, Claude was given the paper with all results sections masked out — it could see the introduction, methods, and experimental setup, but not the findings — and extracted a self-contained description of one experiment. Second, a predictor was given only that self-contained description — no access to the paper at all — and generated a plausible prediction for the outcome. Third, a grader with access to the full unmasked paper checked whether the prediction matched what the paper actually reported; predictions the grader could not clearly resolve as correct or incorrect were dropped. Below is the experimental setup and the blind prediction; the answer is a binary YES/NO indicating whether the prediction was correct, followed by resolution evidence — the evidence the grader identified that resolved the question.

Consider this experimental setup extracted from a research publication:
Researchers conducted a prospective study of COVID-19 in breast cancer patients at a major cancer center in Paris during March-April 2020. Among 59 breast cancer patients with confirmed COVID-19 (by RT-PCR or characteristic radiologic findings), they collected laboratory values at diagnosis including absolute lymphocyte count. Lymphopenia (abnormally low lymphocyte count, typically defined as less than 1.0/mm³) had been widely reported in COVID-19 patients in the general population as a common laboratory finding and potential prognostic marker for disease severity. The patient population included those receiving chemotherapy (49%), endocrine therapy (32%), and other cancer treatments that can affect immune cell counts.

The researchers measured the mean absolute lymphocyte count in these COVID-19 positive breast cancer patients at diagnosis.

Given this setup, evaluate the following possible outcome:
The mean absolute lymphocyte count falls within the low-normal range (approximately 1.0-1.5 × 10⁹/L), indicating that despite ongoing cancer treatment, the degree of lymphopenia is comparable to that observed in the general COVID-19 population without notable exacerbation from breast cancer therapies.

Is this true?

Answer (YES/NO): NO